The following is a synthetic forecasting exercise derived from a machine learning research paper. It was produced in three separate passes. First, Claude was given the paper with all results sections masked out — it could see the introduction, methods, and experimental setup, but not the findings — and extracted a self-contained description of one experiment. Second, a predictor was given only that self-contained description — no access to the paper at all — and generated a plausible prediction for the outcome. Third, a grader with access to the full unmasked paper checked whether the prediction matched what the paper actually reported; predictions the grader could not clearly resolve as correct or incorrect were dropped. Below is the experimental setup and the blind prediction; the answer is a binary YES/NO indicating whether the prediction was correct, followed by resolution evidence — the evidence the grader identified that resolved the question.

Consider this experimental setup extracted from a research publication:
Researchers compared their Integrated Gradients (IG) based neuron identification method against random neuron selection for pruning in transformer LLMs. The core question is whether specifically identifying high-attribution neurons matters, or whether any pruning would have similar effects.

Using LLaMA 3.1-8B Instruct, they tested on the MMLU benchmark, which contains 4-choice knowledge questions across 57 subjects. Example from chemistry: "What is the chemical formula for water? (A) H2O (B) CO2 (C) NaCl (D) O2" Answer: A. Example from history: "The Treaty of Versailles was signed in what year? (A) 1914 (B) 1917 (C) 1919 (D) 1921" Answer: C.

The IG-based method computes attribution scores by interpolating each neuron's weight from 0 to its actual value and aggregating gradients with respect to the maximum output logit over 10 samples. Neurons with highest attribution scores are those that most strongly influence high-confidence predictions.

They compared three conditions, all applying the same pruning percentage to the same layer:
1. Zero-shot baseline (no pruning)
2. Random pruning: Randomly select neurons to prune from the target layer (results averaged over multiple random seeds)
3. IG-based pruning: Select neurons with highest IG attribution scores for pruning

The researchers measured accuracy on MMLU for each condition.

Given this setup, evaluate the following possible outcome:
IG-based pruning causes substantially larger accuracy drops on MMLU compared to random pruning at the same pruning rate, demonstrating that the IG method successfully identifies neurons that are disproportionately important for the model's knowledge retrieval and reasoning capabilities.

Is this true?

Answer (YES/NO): NO